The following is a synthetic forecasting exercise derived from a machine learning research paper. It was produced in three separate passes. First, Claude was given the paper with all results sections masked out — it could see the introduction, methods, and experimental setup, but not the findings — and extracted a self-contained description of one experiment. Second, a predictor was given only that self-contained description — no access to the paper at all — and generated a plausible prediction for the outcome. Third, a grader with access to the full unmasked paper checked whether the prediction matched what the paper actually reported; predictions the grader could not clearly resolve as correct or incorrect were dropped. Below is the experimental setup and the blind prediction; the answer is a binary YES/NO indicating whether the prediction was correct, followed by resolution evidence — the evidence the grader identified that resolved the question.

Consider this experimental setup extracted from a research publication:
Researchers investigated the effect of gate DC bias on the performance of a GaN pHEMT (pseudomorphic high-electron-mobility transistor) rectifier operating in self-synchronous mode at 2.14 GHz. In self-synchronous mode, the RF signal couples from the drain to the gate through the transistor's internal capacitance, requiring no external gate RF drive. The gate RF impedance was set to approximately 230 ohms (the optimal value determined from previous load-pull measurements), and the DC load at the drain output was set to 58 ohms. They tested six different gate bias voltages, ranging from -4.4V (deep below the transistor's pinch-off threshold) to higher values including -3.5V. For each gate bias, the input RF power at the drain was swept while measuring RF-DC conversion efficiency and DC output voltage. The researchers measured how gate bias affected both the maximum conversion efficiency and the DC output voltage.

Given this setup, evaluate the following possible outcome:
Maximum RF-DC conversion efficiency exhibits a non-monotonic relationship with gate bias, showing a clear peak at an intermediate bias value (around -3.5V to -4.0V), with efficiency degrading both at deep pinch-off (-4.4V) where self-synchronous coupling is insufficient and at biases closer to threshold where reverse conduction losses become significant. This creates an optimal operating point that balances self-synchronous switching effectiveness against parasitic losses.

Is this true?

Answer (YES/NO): NO